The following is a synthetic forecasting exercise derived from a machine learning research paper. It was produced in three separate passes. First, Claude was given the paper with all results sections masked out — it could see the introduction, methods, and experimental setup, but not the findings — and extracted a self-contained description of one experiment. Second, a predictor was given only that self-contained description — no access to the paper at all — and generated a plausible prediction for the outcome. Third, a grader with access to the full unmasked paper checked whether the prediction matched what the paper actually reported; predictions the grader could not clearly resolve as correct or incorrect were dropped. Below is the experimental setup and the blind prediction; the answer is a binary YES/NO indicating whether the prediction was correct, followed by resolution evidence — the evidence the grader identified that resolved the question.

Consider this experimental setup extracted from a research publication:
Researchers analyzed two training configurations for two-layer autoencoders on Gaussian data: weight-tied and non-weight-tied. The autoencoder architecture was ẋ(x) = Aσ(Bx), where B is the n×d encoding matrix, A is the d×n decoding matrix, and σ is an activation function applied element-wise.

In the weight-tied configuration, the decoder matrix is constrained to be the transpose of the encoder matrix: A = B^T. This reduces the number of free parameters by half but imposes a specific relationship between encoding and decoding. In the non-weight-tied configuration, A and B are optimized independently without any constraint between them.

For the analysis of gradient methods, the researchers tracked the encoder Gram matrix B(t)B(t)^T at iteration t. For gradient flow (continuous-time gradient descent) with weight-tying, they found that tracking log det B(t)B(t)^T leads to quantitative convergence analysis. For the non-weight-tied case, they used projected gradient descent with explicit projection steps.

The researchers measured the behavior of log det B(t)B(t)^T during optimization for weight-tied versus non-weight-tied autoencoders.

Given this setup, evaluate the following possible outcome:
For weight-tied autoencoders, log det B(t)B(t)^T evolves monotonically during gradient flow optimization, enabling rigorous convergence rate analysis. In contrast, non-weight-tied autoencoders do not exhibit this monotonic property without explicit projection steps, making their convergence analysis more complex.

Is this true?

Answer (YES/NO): YES